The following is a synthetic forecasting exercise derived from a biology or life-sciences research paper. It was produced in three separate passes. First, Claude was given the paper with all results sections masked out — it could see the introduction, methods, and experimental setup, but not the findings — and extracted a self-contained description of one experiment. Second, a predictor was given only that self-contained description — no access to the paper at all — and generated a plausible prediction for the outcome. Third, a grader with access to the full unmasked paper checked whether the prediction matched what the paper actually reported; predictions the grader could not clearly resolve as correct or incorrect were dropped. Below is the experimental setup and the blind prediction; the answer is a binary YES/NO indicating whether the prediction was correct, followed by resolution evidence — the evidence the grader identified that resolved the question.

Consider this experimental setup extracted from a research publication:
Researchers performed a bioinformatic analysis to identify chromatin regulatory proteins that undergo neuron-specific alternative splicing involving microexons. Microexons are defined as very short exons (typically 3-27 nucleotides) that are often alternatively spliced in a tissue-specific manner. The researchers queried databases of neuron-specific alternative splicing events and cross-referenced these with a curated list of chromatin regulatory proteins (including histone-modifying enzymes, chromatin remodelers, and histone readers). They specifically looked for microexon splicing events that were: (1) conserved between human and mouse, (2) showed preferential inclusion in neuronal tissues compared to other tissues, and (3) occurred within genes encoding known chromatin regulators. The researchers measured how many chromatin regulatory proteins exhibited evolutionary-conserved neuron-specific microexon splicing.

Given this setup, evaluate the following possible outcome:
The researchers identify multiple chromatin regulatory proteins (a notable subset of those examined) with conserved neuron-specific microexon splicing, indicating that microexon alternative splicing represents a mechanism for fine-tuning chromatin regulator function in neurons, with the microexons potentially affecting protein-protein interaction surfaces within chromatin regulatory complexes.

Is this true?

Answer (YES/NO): NO